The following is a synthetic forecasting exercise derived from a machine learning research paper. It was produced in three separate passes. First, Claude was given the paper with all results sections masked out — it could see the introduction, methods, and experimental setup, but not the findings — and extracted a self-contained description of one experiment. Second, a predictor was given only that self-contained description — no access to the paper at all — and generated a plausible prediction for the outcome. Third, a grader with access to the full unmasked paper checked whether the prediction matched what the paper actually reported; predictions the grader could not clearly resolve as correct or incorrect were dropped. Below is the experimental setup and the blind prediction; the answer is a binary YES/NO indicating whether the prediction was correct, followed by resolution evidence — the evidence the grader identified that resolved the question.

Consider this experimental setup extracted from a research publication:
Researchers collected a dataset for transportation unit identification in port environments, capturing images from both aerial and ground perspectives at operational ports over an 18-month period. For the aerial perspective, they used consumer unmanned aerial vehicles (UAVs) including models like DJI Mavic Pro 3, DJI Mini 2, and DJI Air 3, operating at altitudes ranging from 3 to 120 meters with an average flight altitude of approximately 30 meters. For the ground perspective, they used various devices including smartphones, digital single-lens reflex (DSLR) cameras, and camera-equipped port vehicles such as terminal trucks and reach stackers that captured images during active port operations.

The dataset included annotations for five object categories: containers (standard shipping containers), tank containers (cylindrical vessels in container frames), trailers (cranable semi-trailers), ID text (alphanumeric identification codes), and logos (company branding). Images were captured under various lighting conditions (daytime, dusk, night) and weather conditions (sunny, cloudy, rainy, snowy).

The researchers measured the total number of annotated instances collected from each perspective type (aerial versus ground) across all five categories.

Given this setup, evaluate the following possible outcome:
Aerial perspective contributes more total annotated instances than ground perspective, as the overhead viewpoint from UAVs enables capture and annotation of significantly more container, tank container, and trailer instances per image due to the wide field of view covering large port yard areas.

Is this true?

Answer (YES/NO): NO